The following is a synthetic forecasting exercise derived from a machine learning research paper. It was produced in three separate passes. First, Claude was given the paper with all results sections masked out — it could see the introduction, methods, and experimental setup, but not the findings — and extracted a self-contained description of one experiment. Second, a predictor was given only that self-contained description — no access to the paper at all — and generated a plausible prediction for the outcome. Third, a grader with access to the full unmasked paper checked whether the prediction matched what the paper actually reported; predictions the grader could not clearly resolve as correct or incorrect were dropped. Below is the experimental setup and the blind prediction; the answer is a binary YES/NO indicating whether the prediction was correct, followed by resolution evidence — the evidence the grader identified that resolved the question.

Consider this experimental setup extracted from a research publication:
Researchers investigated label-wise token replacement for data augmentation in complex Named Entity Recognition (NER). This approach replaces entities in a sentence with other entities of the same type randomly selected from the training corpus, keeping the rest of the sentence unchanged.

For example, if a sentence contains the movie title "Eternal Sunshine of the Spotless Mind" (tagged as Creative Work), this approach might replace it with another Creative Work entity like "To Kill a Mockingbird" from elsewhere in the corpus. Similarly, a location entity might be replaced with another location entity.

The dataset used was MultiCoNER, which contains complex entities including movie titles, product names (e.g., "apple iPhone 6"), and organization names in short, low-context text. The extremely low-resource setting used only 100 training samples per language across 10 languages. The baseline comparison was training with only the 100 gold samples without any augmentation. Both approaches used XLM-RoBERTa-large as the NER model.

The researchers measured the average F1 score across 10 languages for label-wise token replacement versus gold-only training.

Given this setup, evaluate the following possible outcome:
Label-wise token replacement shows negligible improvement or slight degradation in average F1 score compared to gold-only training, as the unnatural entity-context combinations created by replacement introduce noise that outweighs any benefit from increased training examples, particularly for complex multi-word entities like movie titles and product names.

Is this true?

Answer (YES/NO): NO